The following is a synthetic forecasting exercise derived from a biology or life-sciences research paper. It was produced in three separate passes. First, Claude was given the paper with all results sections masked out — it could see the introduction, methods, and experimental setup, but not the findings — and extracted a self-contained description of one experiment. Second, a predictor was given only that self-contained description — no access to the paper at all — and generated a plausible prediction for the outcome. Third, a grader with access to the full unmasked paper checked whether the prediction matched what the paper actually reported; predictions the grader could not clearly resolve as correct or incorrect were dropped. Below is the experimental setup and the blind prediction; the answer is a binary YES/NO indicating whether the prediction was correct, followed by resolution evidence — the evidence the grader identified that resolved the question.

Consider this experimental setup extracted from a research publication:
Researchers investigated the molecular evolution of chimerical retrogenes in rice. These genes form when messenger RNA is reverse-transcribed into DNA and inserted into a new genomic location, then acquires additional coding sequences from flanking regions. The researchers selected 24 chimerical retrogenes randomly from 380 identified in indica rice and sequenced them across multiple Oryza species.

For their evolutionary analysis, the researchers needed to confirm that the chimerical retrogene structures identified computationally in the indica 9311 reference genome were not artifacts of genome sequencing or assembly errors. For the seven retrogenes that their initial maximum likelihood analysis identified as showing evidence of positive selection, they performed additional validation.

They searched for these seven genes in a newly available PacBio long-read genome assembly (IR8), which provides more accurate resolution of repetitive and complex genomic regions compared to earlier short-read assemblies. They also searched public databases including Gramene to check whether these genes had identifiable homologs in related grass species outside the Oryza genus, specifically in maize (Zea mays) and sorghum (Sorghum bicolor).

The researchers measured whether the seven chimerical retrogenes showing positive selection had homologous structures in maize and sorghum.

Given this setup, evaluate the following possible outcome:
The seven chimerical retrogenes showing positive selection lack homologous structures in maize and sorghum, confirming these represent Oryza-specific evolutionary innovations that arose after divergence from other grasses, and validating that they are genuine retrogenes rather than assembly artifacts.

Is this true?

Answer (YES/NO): YES